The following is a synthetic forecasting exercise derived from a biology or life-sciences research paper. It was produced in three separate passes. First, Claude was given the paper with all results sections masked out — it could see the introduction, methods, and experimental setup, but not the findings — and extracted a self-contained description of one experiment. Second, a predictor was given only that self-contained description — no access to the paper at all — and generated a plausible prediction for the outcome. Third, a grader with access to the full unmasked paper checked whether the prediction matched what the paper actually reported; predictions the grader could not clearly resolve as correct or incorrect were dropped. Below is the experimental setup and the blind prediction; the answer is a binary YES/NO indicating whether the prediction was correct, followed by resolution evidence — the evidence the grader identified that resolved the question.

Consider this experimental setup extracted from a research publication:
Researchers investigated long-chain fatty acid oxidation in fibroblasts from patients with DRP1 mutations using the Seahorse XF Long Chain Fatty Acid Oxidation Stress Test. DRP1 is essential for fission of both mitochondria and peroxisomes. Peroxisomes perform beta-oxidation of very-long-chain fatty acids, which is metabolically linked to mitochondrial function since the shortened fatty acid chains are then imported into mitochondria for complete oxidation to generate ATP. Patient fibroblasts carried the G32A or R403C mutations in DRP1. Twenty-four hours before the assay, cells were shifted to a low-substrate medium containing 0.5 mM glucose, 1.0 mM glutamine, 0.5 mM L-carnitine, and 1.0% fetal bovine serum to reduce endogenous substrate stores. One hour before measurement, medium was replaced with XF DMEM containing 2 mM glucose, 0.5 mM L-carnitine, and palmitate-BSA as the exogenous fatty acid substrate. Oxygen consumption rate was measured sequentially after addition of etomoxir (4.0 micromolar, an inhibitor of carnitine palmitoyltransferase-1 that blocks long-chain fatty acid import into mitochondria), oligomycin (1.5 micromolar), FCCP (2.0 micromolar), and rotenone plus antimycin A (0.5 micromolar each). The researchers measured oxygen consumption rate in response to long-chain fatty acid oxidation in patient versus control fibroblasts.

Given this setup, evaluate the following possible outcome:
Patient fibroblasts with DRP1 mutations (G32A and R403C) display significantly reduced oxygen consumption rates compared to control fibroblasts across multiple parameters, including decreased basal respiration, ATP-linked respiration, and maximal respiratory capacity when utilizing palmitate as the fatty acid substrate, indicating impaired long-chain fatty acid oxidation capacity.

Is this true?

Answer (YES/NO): NO